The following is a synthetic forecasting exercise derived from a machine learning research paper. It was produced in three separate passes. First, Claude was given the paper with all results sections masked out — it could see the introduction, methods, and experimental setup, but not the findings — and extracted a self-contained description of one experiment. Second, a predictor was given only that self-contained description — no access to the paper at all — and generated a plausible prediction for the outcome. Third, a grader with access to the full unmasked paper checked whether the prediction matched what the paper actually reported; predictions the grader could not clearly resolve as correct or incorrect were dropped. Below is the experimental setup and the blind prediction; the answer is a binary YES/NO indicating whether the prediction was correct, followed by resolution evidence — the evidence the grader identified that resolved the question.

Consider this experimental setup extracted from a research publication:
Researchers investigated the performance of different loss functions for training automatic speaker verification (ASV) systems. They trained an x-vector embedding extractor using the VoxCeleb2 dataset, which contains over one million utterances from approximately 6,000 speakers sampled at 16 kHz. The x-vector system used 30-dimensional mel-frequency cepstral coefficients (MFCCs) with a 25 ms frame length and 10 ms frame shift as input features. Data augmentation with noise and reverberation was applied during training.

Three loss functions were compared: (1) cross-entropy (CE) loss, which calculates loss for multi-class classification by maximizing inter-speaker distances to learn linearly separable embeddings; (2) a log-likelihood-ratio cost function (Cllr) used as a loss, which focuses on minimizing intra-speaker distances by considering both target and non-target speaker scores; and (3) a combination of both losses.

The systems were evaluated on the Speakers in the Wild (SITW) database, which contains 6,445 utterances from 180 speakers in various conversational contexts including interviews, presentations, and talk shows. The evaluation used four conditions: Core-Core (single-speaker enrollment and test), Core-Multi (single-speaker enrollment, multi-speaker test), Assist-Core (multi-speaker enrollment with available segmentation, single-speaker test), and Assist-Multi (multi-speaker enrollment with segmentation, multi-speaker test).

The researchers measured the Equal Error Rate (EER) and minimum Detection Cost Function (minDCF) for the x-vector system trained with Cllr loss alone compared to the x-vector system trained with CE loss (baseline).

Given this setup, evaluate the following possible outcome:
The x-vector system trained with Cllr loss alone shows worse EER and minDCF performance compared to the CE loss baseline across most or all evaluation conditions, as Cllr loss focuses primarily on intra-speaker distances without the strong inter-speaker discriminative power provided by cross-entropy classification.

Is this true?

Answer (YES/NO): YES